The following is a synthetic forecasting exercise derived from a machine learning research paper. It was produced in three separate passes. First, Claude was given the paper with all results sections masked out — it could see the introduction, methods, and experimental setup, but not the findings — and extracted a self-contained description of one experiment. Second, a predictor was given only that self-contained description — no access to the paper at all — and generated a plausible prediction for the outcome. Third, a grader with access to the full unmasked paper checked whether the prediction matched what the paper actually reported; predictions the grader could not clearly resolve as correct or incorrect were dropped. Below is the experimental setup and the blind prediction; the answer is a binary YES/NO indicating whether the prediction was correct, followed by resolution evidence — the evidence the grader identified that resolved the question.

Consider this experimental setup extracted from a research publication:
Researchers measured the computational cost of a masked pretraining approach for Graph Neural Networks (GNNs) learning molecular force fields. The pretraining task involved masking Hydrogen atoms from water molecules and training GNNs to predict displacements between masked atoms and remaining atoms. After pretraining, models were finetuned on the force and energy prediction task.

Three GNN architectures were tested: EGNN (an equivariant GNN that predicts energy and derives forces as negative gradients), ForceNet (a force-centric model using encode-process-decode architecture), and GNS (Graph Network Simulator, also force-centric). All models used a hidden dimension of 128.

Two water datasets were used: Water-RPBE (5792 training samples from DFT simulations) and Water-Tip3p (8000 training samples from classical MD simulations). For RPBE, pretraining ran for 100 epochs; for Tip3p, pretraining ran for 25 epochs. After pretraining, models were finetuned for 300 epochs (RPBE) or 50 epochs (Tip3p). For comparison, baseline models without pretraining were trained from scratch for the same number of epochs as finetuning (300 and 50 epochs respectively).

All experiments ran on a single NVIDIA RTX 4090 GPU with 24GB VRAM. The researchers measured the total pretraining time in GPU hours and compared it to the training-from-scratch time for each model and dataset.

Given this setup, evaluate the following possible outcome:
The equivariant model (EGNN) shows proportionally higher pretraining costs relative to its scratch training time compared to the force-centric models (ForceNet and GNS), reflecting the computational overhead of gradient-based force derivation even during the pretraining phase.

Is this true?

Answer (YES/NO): NO